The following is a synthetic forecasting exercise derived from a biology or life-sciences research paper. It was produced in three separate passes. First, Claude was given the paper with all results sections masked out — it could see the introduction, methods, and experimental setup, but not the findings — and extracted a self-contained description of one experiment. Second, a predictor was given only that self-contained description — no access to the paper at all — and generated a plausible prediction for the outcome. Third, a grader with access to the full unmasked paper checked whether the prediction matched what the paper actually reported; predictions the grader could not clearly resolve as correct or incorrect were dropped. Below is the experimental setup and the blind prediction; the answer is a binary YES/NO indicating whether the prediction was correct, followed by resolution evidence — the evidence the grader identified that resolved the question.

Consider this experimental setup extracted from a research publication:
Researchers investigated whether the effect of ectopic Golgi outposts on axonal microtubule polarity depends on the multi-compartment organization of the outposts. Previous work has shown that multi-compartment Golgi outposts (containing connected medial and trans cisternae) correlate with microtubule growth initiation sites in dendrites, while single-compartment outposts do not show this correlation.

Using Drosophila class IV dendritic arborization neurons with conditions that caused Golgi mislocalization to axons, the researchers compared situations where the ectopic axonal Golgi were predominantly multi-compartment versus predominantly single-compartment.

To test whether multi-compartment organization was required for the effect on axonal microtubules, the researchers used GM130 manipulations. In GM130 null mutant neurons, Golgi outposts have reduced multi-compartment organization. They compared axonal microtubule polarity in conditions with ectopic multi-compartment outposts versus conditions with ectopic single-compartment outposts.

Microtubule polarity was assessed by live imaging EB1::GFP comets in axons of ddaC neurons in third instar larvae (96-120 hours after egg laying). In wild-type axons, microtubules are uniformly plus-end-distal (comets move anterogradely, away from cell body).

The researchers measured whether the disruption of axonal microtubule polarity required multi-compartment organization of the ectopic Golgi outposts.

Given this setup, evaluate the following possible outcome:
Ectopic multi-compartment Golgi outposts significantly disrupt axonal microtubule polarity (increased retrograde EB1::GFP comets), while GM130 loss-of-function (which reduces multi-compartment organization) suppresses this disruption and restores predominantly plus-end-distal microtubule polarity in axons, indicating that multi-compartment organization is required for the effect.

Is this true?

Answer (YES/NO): YES